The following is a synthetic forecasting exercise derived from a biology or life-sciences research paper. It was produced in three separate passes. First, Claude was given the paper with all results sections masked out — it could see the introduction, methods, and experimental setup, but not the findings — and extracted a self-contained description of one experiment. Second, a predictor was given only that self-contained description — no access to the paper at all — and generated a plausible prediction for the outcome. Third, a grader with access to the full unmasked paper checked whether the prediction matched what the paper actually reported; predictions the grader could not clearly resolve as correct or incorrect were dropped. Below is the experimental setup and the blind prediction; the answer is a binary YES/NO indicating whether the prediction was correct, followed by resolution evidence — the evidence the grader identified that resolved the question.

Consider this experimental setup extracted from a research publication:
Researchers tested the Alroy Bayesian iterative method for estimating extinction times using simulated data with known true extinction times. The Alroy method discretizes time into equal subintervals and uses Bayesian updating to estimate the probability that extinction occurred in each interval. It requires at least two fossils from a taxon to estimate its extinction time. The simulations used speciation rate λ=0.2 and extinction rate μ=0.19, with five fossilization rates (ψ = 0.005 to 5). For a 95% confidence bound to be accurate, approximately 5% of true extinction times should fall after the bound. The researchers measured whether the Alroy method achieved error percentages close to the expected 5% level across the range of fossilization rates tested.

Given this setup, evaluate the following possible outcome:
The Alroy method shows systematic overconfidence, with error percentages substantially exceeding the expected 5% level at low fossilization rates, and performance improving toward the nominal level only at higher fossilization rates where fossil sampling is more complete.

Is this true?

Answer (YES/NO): NO